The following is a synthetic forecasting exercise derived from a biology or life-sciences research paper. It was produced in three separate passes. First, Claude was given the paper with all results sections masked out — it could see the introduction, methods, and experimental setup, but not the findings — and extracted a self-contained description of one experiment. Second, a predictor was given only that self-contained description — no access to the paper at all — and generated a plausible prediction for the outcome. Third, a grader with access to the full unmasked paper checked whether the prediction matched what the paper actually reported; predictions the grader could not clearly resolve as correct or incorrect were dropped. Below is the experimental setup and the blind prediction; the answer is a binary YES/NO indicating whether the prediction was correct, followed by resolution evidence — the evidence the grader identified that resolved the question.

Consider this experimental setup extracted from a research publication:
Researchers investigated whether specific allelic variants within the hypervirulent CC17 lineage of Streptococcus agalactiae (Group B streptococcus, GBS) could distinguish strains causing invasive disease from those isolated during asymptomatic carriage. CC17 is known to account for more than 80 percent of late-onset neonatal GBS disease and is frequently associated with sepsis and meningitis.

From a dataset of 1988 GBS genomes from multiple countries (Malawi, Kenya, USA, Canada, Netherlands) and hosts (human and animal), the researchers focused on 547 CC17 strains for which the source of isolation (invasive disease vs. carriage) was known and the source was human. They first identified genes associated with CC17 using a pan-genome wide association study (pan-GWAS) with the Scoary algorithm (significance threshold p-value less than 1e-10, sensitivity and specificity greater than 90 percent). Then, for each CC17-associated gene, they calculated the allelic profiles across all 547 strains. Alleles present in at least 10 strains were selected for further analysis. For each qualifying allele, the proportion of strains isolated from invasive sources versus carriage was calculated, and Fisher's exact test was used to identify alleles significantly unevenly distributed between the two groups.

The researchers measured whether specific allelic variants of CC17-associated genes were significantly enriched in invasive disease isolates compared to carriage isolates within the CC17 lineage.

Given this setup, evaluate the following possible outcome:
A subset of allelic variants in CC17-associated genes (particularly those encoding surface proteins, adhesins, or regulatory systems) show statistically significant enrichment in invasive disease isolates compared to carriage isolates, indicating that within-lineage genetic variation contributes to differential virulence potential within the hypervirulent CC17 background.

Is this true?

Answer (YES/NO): YES